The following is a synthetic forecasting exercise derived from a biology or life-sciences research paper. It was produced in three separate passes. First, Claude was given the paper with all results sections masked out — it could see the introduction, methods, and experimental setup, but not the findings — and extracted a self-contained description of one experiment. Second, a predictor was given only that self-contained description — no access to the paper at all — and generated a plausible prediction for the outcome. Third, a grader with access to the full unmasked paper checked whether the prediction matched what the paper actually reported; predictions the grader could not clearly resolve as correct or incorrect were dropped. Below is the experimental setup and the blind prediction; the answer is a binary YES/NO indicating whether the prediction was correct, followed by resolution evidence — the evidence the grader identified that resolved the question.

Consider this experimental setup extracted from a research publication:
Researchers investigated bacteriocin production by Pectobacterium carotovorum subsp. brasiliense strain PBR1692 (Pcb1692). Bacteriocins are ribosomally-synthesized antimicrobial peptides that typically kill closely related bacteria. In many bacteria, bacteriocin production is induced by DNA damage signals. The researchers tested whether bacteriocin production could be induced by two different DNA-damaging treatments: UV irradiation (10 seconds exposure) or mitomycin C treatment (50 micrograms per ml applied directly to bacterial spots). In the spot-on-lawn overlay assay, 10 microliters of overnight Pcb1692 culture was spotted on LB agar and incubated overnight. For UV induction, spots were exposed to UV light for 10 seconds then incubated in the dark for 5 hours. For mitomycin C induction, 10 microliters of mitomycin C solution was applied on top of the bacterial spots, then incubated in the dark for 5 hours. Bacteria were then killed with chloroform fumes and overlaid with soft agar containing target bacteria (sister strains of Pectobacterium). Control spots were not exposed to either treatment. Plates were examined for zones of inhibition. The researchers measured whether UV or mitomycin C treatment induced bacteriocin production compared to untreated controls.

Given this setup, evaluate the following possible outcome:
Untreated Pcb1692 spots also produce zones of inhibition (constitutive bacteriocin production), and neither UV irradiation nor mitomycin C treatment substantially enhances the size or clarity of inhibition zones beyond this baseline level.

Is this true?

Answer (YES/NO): NO